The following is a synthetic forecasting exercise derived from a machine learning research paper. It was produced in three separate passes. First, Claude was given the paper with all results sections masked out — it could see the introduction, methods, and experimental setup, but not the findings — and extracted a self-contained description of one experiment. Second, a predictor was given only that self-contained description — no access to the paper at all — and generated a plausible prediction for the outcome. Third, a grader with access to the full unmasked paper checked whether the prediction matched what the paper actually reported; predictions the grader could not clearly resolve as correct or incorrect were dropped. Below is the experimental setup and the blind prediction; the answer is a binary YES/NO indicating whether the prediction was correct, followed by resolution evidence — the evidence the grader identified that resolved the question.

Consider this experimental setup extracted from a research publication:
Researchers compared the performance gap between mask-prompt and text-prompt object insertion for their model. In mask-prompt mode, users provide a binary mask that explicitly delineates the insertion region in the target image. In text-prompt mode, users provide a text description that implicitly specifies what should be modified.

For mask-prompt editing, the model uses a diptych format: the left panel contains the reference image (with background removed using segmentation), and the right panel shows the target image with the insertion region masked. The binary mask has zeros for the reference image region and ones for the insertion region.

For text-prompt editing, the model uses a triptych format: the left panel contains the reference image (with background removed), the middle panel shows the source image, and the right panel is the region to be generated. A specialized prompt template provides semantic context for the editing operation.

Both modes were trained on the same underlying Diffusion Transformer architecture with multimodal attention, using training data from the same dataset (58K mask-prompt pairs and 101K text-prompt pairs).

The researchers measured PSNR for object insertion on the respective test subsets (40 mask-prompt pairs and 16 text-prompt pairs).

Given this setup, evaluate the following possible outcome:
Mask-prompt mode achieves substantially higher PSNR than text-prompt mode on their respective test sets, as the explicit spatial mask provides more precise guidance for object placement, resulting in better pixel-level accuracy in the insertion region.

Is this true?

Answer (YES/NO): YES